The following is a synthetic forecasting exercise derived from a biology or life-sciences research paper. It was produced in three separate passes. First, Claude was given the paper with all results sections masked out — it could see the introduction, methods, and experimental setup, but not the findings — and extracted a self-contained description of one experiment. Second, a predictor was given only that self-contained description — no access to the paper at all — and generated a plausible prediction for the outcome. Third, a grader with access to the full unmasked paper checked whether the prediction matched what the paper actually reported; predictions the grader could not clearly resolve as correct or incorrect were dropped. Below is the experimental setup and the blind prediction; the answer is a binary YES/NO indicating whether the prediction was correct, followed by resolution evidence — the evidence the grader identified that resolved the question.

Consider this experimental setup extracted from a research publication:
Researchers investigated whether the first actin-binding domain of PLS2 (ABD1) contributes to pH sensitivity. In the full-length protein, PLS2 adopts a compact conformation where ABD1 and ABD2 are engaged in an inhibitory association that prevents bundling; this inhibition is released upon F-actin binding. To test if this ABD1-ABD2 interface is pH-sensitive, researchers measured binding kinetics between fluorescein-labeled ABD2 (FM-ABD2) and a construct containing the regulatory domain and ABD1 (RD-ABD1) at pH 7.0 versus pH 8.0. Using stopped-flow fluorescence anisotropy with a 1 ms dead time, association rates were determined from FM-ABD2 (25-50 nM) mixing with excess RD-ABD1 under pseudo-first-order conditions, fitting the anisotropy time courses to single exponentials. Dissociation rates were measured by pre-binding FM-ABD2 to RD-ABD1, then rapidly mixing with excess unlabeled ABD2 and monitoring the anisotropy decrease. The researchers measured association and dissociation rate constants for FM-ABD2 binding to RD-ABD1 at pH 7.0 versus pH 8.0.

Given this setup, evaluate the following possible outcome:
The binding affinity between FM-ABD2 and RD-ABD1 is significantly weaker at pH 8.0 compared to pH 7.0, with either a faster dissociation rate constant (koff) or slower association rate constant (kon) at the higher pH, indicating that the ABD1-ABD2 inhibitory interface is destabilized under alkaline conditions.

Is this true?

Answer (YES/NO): NO